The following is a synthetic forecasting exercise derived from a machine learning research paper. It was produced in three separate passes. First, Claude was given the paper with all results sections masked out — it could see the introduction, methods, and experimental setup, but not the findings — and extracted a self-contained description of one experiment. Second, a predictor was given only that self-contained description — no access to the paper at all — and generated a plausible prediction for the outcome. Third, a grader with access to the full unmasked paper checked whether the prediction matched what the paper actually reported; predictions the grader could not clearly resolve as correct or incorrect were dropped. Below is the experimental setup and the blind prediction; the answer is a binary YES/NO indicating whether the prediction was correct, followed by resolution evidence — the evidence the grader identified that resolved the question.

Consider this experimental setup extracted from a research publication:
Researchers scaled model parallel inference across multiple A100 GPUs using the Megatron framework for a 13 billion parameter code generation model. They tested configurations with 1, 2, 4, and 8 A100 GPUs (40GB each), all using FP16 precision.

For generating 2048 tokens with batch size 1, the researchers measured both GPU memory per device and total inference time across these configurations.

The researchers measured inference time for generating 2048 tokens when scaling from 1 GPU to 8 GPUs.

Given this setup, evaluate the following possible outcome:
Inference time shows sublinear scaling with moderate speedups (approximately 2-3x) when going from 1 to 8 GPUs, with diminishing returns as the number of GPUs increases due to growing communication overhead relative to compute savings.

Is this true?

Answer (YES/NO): NO